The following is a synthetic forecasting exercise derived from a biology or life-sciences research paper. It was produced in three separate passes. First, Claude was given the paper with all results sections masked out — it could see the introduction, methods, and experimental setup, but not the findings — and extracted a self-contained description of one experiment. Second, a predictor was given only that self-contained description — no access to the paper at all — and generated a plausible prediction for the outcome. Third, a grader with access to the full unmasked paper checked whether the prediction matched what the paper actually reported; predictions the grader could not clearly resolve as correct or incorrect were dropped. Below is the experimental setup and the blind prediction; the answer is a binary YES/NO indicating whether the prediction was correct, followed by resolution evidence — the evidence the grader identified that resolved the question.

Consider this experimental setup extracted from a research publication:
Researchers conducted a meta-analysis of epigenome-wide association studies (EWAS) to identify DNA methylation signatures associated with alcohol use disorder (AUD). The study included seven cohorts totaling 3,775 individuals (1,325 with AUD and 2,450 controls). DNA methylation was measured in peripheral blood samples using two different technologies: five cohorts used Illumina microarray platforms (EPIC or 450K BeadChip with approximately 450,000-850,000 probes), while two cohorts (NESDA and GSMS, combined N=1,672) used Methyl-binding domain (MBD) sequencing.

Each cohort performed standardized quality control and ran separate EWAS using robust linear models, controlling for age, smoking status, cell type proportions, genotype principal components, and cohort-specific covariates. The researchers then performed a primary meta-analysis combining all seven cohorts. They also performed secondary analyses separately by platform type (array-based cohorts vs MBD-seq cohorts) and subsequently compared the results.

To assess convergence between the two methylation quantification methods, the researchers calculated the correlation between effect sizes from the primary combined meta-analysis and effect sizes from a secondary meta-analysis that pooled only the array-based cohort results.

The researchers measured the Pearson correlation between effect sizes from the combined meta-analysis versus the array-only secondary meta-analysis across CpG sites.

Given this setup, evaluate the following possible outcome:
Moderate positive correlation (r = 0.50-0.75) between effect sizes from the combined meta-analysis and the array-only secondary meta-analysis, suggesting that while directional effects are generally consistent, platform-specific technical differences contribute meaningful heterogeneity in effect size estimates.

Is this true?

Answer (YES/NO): NO